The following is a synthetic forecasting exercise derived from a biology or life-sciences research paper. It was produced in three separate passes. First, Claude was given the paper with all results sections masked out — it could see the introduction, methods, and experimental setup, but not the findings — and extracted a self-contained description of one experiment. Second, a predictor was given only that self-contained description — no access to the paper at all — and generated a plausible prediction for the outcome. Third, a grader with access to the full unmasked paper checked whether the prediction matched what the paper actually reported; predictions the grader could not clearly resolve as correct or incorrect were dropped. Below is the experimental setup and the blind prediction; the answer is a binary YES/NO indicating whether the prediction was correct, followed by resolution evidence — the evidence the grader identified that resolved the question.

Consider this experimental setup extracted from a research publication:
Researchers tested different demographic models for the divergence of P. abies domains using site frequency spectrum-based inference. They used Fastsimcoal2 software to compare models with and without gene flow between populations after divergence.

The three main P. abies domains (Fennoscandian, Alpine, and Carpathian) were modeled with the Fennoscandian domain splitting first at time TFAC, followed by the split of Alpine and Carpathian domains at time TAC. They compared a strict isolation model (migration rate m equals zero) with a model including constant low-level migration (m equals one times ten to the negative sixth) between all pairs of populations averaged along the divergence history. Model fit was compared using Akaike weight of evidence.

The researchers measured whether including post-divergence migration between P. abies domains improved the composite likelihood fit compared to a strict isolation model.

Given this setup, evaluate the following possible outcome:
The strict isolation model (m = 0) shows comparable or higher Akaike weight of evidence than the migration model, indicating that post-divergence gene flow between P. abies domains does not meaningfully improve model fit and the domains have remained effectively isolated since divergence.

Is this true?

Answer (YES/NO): NO